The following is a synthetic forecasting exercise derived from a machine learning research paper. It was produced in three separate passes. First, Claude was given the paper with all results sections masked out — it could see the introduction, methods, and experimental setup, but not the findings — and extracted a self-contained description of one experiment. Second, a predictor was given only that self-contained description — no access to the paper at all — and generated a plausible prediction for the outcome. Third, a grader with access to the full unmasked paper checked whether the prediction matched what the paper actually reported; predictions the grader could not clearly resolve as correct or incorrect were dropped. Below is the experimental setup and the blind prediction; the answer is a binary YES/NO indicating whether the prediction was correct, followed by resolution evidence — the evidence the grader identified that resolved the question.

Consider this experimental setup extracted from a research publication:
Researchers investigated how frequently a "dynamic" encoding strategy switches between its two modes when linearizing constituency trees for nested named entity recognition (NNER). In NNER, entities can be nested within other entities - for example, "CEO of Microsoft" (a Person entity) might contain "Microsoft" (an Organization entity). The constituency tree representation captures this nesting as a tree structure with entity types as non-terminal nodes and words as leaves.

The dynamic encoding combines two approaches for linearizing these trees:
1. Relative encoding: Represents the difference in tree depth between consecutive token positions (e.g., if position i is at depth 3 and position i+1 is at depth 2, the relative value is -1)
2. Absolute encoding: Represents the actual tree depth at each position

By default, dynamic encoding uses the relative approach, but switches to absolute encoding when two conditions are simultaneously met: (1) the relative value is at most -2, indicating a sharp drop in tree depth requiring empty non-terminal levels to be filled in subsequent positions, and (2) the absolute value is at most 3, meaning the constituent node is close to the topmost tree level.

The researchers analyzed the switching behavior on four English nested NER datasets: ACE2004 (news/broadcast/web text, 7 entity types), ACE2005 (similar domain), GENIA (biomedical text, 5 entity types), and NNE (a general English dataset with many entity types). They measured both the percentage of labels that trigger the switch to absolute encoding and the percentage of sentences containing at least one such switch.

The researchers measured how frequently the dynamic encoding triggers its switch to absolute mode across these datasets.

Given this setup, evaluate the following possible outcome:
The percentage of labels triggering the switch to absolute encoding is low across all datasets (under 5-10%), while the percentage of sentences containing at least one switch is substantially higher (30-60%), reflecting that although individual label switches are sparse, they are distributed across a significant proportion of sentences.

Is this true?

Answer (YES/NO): NO